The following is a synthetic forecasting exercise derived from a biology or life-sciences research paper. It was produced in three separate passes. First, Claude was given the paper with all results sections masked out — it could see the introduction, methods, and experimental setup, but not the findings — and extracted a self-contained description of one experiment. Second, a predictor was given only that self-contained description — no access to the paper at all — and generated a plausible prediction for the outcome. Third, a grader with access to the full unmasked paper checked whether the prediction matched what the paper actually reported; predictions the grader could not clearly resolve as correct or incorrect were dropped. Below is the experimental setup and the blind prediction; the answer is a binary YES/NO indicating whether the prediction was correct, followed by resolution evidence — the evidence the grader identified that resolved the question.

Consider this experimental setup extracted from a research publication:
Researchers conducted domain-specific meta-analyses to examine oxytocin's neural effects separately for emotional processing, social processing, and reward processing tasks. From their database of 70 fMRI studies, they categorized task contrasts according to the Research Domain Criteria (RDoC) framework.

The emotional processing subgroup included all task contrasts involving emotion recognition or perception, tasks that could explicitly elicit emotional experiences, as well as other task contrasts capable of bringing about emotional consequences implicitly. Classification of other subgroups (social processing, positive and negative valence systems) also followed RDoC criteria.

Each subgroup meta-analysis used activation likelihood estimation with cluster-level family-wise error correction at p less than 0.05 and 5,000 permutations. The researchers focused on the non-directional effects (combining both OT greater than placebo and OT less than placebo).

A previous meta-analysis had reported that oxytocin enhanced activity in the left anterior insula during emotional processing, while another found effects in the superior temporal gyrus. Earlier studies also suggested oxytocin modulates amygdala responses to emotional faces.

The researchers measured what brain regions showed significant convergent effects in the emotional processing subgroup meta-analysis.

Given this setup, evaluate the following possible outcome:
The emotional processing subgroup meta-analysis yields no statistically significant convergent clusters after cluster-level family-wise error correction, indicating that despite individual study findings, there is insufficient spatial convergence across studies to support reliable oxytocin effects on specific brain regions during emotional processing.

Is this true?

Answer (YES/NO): YES